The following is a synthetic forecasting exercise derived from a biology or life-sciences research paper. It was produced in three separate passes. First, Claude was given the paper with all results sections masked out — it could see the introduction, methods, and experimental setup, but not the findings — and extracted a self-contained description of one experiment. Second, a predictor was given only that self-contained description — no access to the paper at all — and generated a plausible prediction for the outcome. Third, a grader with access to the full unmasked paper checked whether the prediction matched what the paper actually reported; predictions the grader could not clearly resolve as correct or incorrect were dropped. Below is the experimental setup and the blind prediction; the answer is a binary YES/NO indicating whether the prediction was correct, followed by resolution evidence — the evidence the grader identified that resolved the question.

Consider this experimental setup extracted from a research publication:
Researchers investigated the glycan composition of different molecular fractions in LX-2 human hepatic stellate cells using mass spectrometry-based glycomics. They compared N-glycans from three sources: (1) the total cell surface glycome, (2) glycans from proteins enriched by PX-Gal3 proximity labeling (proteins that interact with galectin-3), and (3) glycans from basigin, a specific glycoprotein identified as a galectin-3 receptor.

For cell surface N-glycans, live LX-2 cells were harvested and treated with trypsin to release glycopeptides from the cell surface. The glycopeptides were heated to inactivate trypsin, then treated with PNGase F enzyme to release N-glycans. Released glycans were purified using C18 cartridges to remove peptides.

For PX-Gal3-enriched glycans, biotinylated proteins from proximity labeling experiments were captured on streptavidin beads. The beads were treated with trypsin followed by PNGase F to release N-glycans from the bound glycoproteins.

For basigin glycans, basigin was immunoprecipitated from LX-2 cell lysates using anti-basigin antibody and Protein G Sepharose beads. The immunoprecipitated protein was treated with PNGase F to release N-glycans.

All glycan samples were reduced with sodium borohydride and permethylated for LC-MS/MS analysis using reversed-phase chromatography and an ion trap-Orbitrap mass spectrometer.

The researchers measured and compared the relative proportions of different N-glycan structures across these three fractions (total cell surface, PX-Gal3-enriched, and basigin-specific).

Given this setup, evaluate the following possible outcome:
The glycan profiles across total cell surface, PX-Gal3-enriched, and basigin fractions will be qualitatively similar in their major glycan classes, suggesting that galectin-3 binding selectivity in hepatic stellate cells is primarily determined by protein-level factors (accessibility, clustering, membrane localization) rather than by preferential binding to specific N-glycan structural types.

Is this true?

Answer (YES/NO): NO